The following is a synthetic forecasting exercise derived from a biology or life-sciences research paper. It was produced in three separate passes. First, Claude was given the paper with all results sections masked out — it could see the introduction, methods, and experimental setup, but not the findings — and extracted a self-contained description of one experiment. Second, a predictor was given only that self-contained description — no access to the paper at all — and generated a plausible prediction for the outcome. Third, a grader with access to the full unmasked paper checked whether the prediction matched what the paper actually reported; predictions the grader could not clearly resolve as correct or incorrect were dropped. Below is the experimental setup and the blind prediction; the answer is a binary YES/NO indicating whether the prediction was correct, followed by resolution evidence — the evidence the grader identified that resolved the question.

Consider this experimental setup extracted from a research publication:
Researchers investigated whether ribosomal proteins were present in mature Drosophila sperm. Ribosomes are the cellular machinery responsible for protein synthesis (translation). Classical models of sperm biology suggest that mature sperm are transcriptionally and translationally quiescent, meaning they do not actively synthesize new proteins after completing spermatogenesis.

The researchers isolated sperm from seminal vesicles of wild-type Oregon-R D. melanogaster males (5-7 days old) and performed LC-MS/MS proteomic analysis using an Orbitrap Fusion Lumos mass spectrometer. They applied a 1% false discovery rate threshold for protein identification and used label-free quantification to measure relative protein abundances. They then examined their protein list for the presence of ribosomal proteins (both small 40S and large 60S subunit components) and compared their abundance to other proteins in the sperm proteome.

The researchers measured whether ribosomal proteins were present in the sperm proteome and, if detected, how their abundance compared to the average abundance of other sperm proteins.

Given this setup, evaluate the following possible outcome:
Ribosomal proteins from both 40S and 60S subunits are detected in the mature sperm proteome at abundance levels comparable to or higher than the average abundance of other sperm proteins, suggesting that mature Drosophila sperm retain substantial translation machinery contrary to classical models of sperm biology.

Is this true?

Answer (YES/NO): YES